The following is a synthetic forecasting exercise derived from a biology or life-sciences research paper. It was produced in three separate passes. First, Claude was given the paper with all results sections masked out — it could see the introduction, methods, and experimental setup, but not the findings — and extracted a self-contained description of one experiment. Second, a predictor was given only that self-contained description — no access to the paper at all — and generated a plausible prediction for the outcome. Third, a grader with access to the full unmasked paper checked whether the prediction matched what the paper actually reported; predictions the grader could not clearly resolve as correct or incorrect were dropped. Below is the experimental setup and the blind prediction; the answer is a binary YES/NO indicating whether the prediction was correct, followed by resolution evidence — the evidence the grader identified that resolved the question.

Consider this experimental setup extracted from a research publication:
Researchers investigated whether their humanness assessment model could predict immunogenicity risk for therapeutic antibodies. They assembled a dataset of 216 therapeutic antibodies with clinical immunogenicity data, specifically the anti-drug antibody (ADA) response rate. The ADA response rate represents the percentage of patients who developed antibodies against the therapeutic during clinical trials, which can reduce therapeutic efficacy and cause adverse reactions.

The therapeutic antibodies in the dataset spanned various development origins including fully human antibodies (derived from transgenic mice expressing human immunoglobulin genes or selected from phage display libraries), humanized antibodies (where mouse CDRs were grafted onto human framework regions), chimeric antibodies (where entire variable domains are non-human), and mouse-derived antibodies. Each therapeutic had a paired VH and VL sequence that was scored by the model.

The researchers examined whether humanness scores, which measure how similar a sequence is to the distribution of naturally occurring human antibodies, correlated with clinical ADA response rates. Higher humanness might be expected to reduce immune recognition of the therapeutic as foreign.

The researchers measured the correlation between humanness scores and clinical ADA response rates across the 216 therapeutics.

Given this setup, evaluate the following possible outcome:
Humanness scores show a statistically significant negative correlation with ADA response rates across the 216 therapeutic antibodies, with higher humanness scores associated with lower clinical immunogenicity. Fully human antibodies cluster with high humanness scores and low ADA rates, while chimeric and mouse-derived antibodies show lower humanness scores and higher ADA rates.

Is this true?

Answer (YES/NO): NO